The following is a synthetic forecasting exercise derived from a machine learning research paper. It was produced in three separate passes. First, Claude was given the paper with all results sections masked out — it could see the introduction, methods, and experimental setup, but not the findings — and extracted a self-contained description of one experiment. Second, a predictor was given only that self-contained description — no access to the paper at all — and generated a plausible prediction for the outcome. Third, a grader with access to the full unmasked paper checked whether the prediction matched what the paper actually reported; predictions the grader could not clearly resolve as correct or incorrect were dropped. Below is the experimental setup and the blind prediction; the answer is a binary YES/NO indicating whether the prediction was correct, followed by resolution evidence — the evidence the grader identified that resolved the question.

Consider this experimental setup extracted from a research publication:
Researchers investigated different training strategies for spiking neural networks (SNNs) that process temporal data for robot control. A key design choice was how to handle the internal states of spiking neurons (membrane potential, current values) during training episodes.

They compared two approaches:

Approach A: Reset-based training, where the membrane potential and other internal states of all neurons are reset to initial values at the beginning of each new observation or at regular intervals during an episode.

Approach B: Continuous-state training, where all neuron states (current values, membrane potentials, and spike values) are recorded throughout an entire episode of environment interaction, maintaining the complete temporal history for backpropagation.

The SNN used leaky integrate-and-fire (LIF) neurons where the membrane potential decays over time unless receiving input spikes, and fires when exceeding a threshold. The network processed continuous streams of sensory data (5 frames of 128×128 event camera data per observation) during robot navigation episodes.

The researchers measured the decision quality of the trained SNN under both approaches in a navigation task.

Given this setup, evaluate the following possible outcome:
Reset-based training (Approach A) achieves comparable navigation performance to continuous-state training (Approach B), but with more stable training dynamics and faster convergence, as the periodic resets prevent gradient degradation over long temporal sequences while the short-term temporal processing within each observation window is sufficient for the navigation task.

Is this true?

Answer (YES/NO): NO